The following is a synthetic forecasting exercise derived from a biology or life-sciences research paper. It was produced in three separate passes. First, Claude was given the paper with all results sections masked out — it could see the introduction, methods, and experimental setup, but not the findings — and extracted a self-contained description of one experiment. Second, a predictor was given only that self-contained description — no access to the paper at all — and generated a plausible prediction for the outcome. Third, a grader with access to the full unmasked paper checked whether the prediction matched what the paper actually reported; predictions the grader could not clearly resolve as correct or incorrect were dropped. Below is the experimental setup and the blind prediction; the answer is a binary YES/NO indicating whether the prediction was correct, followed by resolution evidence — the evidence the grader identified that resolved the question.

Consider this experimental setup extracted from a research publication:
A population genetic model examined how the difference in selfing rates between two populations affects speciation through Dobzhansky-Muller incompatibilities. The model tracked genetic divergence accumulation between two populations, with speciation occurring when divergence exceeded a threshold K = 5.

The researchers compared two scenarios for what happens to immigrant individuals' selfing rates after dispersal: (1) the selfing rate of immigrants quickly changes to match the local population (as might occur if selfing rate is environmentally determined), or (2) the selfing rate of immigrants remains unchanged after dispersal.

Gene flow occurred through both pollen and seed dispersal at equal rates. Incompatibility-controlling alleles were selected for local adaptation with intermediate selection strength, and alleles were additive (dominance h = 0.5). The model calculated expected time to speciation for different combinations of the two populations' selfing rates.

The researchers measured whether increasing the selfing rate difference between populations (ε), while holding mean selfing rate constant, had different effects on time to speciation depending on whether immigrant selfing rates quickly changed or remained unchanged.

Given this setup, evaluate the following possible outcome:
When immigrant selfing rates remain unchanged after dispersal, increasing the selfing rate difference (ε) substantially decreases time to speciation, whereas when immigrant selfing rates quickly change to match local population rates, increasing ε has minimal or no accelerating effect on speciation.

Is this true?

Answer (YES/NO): NO